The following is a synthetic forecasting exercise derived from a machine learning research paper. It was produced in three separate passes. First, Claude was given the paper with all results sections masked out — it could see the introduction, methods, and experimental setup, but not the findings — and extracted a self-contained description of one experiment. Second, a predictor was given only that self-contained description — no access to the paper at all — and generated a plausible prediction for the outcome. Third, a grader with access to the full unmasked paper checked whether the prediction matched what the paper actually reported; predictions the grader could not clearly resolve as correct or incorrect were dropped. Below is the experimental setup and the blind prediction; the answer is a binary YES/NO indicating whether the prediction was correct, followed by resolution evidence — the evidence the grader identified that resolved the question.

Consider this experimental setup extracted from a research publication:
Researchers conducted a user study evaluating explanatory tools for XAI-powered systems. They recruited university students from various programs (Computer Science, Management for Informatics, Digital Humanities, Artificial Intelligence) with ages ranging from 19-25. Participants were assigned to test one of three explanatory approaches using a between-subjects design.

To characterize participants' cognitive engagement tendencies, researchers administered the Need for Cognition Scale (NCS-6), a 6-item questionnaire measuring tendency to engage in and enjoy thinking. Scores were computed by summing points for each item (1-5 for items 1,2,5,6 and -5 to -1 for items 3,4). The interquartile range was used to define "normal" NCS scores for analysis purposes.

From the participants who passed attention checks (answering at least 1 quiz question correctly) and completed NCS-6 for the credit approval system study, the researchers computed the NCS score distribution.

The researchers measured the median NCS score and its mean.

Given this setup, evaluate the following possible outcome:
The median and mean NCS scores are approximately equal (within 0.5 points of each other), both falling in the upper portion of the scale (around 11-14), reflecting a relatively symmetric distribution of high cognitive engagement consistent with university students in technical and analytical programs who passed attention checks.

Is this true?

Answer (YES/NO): NO